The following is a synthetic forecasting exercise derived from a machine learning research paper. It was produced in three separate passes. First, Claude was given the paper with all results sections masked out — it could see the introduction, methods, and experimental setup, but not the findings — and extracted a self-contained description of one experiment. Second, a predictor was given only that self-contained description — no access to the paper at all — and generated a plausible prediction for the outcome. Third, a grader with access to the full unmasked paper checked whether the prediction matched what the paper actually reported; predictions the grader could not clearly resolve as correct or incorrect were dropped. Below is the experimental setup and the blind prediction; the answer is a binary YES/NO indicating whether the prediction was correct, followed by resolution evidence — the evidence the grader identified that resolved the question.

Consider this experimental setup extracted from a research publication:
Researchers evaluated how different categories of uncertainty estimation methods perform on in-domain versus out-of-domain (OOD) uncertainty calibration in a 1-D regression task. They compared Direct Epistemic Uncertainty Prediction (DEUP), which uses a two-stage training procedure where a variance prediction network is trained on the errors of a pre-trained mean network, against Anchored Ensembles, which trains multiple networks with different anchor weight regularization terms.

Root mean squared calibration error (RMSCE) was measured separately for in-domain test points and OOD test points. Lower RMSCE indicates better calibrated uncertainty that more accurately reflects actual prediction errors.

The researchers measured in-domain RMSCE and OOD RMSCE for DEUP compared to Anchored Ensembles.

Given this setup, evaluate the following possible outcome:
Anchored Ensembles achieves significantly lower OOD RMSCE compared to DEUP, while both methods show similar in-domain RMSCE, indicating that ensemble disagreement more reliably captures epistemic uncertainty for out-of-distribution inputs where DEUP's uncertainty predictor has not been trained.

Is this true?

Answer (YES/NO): NO